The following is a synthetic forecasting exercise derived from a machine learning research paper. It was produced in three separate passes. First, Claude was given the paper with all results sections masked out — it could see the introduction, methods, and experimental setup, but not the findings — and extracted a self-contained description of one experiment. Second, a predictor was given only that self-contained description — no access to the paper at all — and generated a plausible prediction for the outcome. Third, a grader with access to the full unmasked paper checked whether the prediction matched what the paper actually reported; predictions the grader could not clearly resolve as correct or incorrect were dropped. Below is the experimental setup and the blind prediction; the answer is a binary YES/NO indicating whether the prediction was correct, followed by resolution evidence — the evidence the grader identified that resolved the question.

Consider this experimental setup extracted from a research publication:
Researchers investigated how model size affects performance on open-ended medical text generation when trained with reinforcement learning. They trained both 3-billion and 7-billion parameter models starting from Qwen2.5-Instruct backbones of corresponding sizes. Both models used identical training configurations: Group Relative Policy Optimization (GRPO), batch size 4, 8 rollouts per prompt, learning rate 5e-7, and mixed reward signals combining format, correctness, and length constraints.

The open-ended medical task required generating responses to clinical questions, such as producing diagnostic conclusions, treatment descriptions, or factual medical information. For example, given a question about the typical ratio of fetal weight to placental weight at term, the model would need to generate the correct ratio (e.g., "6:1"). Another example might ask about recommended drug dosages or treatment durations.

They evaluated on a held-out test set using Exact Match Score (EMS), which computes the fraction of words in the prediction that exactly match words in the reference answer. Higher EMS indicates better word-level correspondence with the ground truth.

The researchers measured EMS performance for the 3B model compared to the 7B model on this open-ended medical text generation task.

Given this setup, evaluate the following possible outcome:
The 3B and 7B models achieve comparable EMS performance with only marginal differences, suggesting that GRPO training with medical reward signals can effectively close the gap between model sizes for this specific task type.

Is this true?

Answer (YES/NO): YES